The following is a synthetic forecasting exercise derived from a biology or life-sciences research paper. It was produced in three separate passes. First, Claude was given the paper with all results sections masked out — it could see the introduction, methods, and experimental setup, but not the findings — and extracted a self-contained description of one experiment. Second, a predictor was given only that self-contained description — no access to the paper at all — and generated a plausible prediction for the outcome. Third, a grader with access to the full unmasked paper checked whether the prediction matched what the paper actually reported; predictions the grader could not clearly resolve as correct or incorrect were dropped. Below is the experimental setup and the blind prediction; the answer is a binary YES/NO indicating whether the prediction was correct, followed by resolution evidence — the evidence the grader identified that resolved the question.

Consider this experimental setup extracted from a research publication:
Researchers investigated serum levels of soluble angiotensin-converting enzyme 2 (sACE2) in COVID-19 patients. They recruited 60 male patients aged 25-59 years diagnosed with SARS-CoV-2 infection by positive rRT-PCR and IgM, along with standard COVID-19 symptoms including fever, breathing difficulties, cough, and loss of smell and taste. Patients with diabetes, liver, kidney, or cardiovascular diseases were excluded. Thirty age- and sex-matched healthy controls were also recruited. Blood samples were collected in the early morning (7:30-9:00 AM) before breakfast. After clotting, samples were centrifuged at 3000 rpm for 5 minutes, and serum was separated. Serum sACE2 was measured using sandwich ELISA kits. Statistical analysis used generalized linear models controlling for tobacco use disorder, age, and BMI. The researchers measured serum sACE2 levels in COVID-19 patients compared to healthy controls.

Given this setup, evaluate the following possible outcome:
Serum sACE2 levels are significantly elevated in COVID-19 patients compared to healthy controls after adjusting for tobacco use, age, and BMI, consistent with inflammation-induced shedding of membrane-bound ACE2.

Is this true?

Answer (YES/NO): YES